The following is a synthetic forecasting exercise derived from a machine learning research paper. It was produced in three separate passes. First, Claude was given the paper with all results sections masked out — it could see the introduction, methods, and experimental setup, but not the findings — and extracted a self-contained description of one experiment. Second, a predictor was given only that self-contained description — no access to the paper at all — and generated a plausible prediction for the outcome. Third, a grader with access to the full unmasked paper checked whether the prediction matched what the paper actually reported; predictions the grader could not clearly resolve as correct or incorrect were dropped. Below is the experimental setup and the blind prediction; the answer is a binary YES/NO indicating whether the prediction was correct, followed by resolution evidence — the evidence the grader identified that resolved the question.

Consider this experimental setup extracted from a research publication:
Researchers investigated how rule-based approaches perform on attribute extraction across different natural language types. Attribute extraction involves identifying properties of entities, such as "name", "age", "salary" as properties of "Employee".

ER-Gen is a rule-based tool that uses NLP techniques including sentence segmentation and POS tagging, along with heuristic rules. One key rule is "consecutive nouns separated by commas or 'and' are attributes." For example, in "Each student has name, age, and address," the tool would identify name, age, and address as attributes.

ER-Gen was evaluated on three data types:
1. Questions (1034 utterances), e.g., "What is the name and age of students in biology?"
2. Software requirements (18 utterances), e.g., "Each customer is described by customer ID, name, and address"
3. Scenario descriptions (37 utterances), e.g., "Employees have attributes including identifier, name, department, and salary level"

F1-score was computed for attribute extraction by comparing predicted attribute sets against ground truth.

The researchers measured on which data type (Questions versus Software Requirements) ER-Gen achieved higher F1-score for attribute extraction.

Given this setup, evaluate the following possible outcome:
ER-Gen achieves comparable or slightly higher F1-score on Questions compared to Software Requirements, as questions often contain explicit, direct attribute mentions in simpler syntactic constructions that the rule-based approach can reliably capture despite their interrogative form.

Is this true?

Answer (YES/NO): NO